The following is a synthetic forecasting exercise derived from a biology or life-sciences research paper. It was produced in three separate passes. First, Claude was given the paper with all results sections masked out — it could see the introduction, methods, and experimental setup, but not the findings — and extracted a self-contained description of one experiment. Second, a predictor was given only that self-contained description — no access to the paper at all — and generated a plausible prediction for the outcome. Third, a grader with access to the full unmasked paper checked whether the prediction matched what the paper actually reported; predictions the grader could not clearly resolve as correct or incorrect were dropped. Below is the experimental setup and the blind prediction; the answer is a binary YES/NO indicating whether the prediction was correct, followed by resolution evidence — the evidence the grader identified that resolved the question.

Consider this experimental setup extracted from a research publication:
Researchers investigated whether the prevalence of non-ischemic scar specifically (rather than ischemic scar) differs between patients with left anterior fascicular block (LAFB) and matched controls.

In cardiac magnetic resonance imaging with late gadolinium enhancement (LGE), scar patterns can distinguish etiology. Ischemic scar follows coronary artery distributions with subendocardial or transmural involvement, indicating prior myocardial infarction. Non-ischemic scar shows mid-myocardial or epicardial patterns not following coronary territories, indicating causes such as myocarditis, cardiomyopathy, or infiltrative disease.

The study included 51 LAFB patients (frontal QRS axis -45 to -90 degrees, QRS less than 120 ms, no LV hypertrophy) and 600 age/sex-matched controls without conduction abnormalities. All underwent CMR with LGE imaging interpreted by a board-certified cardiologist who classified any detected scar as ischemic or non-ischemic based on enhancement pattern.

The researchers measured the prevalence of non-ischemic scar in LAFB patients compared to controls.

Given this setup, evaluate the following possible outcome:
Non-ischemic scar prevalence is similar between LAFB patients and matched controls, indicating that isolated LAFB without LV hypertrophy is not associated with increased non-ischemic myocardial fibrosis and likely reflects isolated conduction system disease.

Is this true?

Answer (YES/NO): NO